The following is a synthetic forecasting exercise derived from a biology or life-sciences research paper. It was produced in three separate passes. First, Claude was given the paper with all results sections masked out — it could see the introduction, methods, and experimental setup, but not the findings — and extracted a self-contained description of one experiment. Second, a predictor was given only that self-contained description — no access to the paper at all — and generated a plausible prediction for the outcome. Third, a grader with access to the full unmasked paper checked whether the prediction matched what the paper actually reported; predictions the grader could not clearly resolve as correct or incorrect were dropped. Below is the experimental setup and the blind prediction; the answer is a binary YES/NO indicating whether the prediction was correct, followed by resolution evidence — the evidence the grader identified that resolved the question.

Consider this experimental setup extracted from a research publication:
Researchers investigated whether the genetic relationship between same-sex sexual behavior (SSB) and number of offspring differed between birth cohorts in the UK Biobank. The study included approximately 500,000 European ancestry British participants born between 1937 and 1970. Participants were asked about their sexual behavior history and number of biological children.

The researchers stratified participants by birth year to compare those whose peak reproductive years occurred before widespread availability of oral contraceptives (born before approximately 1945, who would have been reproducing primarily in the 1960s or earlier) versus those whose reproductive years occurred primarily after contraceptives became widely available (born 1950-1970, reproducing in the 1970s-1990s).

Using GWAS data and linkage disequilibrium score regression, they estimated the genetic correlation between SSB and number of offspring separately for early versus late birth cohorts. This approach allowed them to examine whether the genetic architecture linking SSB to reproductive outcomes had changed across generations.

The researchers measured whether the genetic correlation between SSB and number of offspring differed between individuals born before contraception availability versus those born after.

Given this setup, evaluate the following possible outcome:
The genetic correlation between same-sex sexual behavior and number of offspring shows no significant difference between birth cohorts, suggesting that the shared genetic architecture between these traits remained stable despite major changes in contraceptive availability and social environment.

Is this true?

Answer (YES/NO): NO